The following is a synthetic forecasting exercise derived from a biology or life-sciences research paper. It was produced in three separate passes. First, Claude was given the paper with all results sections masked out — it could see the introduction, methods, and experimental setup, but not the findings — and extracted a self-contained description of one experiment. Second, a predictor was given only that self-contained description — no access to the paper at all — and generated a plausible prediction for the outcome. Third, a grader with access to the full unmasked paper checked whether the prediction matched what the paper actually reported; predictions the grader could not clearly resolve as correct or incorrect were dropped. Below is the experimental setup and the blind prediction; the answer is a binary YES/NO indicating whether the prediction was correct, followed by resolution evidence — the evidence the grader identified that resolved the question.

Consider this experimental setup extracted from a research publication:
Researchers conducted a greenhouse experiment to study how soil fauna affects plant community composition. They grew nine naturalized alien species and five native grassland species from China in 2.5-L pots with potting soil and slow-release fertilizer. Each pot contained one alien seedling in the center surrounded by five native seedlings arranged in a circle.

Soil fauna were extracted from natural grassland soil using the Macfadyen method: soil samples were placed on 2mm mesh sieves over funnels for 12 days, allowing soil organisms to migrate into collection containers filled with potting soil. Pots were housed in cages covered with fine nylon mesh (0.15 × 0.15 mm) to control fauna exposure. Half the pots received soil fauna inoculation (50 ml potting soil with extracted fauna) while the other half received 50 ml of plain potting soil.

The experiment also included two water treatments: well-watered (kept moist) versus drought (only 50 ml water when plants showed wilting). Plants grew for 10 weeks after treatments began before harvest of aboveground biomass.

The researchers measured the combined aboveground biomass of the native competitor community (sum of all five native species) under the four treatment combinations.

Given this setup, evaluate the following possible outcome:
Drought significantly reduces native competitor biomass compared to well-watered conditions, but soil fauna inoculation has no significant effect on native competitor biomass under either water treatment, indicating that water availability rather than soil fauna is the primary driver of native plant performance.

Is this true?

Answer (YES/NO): NO